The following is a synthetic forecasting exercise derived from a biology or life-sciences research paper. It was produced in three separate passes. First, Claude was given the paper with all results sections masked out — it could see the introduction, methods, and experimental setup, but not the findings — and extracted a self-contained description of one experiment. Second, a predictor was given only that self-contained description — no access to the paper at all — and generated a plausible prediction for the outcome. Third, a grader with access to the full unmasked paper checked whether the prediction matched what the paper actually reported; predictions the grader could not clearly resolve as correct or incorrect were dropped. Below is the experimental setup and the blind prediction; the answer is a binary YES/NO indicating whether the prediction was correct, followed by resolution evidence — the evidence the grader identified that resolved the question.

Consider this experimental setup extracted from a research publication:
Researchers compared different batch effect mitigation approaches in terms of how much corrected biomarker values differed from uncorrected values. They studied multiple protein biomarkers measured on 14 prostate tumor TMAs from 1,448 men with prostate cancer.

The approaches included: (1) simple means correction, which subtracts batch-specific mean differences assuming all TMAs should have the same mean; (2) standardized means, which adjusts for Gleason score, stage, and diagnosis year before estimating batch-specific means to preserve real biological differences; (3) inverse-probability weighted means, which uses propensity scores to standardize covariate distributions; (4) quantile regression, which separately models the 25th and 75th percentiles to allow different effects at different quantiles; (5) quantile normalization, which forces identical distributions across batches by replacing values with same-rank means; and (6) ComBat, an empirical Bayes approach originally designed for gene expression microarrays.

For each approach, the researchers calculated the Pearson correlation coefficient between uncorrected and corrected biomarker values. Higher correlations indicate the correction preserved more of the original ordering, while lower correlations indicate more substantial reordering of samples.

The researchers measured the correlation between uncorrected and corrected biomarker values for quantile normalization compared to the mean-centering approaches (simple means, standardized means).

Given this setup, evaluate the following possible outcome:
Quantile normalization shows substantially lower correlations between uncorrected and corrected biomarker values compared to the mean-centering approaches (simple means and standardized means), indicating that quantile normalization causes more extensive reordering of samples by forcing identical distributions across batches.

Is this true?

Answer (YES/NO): NO